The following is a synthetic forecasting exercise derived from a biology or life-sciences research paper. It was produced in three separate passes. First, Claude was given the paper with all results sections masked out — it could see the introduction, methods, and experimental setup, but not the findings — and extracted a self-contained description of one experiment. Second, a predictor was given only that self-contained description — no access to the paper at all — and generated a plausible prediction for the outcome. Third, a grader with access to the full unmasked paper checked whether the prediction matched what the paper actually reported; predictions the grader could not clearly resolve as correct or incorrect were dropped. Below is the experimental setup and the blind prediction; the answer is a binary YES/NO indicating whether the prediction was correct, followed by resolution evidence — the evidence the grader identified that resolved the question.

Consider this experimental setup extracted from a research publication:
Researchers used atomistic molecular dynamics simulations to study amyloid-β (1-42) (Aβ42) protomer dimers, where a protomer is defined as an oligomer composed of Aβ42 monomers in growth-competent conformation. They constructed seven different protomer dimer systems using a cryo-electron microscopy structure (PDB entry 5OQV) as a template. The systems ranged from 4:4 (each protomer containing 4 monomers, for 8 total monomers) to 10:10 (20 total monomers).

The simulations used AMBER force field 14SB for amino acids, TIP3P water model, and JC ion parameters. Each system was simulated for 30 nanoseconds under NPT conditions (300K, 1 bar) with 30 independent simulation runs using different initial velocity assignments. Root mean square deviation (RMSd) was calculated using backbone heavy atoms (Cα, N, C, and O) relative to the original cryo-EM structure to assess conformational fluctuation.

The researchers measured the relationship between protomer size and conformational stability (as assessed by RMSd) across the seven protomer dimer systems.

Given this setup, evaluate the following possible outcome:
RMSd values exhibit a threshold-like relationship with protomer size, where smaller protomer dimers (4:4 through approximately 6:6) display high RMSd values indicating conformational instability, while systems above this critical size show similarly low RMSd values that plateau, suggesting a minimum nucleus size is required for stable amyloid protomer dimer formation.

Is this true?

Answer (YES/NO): NO